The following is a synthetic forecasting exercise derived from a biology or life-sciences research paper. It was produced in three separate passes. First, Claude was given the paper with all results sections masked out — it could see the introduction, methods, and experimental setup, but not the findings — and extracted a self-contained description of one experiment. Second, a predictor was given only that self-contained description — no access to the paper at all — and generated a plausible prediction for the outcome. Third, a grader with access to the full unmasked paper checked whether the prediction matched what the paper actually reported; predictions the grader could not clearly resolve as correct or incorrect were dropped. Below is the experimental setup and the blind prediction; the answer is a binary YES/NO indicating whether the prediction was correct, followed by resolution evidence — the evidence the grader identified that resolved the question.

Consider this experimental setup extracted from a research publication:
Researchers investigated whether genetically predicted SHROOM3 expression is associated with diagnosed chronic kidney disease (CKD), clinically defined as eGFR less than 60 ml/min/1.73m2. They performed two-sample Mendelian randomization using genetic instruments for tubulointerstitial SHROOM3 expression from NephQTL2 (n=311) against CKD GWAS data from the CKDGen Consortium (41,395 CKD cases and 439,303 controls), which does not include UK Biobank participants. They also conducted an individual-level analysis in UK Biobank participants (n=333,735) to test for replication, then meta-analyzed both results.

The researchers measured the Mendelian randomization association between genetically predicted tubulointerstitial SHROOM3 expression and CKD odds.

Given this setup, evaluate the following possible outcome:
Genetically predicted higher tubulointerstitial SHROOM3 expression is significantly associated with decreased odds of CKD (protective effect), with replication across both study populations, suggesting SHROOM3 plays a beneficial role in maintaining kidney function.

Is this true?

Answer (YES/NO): NO